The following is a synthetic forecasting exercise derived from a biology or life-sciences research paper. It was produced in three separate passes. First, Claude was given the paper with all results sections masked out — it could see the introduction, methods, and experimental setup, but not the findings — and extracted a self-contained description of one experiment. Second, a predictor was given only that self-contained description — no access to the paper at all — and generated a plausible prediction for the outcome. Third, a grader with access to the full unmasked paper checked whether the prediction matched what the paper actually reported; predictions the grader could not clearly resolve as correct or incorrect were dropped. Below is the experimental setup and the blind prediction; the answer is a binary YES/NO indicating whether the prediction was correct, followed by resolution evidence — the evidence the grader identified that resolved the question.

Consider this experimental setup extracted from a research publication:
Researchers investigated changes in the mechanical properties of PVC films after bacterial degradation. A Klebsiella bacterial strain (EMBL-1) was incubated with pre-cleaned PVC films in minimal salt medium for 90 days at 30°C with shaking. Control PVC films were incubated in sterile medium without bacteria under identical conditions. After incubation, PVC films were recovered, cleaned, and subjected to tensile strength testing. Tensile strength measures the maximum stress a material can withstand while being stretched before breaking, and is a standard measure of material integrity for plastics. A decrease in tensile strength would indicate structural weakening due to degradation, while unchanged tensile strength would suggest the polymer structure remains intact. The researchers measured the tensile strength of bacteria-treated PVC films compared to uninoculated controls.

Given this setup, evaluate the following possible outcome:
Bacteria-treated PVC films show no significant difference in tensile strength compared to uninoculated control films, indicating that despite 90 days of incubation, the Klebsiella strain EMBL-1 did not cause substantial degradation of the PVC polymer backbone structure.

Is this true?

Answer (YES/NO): NO